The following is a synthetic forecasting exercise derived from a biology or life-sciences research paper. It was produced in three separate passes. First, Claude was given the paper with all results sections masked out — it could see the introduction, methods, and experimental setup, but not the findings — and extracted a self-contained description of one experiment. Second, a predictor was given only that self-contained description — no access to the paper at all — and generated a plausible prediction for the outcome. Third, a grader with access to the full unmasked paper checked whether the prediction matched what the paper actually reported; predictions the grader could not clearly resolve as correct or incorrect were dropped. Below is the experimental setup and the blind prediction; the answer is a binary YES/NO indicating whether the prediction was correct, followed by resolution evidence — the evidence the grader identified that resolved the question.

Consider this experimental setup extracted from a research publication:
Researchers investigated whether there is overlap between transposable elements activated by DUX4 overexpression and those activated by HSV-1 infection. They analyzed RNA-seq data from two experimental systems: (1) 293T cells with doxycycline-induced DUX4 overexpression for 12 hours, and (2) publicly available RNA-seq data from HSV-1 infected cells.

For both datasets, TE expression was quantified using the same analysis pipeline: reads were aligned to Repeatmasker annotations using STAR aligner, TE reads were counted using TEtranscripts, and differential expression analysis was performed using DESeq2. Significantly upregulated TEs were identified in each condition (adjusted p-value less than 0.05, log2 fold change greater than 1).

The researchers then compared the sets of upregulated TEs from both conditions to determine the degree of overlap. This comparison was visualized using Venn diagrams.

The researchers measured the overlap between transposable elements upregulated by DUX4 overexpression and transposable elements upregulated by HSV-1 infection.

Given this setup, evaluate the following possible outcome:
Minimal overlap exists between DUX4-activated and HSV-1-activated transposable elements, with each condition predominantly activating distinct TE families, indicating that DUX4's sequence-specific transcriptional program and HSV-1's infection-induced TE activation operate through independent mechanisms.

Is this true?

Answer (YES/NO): NO